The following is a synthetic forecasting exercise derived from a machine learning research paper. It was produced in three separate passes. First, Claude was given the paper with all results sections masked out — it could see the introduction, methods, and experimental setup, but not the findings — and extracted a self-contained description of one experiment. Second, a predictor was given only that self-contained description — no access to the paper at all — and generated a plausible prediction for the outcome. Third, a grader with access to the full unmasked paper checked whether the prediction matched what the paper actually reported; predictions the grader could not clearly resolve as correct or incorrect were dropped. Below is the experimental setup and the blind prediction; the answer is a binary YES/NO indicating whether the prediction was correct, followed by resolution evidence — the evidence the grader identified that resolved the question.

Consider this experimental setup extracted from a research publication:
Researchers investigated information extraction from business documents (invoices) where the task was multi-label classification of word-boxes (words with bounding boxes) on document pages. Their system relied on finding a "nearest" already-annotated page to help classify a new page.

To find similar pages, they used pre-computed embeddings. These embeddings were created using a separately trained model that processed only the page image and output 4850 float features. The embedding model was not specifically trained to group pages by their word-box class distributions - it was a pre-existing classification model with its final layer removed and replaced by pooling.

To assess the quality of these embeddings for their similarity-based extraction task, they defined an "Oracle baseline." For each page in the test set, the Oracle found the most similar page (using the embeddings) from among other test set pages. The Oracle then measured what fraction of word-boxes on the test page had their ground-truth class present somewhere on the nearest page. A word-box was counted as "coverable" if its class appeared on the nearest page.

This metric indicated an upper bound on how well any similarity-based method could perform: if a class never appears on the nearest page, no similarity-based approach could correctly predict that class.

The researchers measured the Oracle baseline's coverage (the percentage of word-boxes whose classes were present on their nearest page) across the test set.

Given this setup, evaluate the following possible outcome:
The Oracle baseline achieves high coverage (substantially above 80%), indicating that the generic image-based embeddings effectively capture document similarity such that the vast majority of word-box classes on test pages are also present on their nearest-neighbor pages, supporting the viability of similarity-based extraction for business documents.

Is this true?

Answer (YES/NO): NO